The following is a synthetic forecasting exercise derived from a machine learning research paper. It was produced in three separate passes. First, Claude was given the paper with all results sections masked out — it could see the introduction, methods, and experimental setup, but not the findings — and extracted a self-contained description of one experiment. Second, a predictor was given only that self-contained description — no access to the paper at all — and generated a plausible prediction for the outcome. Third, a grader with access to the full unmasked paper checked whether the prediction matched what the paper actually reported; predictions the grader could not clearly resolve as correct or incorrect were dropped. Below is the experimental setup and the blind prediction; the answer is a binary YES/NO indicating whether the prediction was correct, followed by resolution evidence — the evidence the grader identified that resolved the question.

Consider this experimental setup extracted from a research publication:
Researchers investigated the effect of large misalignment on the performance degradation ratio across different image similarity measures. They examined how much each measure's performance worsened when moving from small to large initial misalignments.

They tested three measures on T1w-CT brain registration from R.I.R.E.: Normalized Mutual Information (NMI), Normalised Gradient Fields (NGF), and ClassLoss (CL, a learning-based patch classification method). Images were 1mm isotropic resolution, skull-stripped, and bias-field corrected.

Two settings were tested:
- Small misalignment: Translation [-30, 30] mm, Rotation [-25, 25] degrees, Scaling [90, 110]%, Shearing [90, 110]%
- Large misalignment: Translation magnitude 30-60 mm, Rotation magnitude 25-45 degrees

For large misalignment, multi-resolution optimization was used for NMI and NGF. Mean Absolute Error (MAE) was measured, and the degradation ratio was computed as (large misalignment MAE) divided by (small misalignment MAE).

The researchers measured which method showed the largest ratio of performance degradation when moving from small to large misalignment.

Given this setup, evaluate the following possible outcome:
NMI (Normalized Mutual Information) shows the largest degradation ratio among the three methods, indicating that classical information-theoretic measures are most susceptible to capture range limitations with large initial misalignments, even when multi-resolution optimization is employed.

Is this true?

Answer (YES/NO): NO